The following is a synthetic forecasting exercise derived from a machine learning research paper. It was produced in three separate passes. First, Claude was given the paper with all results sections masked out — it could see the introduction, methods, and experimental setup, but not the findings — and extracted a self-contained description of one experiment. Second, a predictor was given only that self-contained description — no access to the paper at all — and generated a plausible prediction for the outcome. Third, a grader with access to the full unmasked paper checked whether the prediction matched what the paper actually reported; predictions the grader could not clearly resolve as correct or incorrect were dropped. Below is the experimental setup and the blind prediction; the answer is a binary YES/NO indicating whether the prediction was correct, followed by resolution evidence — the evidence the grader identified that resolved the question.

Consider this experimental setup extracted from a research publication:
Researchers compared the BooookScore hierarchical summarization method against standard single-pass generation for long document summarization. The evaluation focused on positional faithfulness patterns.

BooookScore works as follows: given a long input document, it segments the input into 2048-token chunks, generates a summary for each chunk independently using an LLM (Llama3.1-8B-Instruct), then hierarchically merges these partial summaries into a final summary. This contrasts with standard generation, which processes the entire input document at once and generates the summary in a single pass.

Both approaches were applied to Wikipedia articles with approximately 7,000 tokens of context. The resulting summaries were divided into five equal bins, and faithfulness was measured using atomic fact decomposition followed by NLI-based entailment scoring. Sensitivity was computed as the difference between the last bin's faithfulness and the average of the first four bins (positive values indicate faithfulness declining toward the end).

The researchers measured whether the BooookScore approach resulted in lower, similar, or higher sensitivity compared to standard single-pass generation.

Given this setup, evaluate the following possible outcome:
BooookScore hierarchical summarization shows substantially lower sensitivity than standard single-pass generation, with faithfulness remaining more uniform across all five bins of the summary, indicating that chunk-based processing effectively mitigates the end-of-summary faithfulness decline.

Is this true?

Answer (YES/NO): YES